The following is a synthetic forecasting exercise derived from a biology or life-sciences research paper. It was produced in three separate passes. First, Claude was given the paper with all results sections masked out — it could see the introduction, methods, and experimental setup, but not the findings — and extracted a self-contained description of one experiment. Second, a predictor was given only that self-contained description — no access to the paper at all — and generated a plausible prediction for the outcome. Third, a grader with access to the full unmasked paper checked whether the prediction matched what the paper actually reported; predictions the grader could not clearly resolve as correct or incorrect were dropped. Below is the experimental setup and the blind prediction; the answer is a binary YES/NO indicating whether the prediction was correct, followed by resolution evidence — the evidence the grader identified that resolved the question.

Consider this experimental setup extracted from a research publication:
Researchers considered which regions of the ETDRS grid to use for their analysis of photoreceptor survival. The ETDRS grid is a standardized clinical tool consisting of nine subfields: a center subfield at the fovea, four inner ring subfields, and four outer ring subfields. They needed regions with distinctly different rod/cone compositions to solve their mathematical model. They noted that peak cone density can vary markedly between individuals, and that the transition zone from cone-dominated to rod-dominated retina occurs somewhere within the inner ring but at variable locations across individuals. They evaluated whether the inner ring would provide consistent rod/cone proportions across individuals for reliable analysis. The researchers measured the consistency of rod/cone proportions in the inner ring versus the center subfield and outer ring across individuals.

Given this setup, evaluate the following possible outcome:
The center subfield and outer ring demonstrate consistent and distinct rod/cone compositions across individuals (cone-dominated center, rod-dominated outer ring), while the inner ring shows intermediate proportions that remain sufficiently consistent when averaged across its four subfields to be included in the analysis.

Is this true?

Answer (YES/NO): NO